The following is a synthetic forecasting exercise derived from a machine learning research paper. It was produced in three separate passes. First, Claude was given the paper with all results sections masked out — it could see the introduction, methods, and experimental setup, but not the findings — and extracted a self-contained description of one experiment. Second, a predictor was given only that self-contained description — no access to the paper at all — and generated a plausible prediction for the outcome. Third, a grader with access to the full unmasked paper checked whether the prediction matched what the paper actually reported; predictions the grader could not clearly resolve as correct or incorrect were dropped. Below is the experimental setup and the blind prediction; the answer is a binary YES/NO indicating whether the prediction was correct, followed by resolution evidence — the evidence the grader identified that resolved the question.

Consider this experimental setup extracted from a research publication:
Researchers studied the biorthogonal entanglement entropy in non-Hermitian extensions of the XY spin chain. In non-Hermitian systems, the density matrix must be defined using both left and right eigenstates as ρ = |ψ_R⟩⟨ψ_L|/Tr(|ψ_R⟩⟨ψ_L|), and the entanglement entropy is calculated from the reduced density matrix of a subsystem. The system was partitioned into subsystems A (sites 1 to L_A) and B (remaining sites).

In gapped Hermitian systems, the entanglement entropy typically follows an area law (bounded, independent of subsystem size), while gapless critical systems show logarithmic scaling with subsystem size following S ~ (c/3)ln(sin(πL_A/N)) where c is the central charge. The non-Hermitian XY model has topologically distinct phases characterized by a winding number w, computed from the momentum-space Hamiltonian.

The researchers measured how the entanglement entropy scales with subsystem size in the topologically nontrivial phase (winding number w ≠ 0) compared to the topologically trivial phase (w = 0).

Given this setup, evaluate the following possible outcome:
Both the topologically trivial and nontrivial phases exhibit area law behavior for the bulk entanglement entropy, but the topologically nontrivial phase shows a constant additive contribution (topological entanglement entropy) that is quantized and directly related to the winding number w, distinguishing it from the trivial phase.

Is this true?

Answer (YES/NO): NO